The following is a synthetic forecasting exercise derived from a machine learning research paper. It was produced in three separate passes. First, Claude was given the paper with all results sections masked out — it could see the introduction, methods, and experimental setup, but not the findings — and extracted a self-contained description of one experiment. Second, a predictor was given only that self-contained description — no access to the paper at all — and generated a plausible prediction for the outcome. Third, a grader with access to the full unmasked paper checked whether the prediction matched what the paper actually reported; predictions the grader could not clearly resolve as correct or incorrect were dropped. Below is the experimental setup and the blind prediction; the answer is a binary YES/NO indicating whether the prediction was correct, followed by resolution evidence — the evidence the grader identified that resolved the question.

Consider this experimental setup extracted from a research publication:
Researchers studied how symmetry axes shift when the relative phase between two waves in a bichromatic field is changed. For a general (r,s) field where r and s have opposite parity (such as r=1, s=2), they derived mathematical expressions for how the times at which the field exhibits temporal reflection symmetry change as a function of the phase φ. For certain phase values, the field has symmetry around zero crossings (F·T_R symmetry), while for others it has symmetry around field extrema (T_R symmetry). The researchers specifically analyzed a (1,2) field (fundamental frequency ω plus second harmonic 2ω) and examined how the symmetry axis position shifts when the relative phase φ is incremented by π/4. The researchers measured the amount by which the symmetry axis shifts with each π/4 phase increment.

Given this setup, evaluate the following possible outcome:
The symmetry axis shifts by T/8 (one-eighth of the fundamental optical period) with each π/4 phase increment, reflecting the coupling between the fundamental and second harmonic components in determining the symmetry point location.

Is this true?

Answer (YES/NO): NO